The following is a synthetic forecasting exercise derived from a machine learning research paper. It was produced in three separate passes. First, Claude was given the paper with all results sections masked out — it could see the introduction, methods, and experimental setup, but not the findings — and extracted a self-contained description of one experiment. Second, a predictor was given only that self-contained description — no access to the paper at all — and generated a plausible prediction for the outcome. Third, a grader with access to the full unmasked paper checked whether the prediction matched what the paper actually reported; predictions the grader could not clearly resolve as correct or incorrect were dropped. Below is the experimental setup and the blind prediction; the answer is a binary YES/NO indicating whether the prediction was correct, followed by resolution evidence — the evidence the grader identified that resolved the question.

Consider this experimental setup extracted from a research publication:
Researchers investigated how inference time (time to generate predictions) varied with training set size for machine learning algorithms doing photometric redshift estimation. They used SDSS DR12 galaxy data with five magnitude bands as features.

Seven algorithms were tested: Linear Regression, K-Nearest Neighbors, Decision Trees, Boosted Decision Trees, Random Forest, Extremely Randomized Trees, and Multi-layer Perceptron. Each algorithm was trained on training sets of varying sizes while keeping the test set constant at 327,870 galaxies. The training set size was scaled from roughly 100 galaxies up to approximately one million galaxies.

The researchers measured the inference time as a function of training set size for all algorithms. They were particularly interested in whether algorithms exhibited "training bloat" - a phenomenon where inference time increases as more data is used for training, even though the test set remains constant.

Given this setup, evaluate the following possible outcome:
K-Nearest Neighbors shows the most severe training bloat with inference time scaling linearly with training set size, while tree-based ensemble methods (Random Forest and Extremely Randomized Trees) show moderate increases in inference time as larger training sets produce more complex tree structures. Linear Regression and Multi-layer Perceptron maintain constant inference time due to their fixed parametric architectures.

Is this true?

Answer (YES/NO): NO